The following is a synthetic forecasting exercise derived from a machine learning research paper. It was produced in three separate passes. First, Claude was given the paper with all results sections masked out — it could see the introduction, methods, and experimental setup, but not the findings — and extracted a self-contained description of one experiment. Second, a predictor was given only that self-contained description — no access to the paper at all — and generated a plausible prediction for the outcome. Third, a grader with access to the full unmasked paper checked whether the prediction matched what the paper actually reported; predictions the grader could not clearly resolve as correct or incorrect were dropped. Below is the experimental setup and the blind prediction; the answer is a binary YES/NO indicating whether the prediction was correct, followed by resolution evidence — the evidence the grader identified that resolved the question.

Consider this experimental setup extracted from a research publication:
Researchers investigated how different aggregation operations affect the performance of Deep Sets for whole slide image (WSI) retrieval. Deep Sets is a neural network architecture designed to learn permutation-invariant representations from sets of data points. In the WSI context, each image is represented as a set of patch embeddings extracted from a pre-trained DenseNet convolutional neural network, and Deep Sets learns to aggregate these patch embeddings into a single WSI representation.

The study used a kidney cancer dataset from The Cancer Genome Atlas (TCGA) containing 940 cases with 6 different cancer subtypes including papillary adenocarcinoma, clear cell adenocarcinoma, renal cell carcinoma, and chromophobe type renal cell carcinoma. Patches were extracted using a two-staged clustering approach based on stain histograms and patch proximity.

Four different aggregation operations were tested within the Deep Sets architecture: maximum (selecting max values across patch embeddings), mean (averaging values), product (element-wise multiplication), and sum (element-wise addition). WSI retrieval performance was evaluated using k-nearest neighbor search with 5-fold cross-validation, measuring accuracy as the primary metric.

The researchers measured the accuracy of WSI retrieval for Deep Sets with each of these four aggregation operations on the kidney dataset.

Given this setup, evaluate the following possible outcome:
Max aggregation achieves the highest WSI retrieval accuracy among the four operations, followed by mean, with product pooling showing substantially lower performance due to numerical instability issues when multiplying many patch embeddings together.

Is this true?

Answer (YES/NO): NO